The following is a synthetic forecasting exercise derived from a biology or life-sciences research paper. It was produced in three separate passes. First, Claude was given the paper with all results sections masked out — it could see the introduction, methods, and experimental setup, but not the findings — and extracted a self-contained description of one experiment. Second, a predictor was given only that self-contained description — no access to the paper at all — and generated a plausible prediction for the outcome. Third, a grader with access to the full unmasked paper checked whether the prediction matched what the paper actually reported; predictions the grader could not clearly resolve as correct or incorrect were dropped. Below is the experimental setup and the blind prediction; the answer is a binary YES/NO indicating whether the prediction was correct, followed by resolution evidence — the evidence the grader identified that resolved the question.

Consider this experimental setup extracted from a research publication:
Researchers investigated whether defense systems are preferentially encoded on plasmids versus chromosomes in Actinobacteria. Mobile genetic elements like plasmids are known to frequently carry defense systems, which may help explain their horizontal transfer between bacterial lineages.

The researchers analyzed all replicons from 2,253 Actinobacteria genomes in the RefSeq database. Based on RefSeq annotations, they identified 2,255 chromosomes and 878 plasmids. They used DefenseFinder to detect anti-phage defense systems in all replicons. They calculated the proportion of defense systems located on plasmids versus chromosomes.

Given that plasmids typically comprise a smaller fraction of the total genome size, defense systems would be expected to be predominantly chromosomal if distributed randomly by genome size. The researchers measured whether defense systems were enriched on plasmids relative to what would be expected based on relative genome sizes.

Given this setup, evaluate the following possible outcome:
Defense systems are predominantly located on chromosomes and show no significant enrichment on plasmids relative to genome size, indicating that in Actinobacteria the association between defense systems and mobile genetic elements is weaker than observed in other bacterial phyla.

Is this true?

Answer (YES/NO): NO